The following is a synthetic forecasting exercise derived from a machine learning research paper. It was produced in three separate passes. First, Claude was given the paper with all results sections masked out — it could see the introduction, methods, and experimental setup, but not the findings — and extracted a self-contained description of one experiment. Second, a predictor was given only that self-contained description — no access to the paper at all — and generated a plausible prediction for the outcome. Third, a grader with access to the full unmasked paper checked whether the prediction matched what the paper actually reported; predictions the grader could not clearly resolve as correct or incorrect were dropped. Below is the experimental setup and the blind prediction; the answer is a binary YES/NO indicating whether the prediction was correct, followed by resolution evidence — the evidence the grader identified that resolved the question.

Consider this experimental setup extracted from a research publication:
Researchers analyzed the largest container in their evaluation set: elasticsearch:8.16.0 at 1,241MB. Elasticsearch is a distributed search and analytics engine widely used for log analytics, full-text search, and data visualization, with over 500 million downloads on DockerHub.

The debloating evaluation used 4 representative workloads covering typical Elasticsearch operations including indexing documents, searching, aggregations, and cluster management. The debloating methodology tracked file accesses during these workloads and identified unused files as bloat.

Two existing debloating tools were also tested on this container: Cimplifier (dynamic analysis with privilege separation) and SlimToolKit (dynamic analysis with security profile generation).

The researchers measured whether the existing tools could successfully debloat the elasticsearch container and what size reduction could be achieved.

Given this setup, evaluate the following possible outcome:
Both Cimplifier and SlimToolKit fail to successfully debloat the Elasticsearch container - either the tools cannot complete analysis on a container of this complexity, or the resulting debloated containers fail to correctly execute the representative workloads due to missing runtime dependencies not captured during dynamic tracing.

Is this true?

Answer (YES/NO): YES